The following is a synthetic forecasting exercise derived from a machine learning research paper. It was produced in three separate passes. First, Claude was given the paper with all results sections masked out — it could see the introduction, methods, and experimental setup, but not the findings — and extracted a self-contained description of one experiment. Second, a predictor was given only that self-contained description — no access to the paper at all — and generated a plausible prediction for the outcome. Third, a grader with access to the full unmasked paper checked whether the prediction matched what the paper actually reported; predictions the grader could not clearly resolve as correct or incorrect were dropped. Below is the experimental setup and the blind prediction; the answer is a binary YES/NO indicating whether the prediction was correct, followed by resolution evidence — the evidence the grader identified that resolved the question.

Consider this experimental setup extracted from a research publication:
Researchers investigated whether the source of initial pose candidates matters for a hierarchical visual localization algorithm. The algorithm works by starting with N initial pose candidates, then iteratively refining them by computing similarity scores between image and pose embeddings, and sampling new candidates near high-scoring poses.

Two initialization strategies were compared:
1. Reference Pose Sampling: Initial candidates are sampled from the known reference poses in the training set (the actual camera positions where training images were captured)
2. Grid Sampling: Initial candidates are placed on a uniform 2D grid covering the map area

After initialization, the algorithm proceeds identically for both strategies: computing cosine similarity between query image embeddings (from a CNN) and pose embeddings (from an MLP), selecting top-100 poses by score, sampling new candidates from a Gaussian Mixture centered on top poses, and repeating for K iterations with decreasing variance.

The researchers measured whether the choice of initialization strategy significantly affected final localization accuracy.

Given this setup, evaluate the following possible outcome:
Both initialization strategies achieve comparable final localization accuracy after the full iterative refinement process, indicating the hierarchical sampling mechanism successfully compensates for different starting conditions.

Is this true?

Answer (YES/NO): YES